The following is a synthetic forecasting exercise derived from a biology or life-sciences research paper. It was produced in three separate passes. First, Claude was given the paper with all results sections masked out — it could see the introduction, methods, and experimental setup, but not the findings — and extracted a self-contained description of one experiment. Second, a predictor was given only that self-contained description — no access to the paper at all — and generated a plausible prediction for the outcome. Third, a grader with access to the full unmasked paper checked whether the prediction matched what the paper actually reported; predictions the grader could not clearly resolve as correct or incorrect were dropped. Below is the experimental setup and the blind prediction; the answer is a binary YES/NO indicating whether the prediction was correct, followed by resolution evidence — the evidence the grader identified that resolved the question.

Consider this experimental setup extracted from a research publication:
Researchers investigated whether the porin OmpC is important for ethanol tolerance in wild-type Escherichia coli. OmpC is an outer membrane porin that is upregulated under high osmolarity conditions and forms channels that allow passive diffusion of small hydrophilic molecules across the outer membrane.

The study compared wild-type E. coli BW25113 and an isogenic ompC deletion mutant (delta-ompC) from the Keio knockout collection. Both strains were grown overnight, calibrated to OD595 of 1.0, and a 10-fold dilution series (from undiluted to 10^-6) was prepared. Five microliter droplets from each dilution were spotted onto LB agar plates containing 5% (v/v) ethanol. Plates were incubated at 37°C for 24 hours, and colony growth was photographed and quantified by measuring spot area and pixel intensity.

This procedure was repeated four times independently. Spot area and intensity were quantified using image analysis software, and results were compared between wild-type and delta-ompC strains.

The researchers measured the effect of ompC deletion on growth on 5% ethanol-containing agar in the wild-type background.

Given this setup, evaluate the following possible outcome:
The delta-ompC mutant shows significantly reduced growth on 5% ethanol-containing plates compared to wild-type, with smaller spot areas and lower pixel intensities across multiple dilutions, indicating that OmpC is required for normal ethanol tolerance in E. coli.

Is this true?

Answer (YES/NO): YES